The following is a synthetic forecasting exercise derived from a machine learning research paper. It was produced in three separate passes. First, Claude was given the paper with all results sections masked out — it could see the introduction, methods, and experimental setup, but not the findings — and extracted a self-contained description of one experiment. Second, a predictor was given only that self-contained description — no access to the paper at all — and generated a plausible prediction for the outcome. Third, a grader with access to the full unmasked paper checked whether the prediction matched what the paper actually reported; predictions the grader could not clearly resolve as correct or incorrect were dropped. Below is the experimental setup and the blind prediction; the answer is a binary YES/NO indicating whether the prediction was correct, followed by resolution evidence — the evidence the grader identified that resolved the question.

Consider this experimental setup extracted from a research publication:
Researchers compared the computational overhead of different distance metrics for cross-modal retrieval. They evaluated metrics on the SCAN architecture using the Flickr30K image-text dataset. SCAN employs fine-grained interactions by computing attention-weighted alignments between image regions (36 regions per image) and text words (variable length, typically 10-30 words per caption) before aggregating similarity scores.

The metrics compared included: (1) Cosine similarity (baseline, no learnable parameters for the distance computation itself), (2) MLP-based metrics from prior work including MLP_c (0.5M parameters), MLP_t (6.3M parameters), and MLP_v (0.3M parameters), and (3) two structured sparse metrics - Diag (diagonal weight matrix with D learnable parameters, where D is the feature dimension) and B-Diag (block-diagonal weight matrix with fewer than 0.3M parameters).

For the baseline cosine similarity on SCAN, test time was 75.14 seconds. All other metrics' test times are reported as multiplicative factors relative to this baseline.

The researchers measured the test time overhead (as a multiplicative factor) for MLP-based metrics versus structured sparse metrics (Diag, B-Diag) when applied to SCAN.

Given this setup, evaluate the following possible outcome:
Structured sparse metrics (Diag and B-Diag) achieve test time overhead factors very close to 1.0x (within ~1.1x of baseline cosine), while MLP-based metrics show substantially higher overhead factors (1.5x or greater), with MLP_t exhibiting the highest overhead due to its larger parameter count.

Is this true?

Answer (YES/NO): NO